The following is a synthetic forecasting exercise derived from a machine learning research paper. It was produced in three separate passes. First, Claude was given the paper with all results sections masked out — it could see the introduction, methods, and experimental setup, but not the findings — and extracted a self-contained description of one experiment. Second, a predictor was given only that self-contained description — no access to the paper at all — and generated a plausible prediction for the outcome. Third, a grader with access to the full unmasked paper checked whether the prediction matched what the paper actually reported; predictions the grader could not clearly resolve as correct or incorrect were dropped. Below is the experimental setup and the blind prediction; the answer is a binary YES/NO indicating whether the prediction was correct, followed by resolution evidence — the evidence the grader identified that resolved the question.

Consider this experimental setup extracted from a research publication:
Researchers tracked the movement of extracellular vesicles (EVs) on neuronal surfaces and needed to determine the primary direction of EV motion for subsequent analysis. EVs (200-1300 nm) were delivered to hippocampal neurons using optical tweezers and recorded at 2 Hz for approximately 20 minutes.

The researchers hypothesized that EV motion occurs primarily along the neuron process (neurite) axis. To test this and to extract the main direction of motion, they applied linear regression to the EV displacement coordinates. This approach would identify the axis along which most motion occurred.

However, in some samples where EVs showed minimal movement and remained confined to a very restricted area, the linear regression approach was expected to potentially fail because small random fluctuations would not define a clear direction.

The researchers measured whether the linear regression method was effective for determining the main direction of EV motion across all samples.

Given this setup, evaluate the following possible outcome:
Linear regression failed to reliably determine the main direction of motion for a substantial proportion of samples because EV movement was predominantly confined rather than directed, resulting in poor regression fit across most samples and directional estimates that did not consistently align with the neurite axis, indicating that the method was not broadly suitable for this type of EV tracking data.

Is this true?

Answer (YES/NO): NO